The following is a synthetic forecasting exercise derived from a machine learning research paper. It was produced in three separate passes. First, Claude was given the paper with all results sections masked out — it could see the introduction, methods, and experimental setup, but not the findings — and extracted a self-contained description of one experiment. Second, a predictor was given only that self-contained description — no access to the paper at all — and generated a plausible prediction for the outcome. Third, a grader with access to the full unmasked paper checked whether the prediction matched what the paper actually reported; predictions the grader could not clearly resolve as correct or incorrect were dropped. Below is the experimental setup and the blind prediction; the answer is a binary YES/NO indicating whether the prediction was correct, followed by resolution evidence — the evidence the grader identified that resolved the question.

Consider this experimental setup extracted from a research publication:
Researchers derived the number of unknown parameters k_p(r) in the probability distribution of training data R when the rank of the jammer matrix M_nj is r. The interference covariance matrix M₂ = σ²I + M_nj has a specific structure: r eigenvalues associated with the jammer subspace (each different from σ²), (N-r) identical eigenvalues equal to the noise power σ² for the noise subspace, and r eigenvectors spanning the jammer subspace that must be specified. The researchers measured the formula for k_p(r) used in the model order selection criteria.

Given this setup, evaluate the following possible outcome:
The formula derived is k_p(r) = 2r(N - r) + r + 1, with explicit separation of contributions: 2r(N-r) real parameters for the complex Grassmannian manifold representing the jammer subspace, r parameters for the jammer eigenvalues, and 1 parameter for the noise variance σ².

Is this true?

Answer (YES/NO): NO